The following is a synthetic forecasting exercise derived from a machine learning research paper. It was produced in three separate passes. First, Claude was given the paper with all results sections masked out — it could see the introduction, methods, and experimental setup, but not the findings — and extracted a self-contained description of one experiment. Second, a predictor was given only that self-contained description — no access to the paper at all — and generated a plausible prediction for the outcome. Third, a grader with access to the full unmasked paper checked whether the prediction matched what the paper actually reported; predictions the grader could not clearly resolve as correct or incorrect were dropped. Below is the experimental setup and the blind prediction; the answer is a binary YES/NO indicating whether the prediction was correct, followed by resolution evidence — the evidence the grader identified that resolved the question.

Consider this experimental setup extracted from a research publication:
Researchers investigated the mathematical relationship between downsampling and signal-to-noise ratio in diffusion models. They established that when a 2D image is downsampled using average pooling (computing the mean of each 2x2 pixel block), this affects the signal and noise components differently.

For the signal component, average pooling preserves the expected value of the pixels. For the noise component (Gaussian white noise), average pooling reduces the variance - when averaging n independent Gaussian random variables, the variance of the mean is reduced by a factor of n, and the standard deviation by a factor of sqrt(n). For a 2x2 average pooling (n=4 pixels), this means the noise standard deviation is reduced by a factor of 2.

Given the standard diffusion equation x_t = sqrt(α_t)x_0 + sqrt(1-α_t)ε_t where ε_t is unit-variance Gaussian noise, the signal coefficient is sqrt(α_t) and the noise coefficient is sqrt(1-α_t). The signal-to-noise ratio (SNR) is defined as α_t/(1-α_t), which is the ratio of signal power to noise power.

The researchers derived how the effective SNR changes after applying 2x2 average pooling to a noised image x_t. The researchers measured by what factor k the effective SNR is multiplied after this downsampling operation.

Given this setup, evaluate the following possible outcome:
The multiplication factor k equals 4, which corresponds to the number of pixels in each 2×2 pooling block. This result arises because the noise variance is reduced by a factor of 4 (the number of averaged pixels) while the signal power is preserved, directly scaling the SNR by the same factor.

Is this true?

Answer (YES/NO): YES